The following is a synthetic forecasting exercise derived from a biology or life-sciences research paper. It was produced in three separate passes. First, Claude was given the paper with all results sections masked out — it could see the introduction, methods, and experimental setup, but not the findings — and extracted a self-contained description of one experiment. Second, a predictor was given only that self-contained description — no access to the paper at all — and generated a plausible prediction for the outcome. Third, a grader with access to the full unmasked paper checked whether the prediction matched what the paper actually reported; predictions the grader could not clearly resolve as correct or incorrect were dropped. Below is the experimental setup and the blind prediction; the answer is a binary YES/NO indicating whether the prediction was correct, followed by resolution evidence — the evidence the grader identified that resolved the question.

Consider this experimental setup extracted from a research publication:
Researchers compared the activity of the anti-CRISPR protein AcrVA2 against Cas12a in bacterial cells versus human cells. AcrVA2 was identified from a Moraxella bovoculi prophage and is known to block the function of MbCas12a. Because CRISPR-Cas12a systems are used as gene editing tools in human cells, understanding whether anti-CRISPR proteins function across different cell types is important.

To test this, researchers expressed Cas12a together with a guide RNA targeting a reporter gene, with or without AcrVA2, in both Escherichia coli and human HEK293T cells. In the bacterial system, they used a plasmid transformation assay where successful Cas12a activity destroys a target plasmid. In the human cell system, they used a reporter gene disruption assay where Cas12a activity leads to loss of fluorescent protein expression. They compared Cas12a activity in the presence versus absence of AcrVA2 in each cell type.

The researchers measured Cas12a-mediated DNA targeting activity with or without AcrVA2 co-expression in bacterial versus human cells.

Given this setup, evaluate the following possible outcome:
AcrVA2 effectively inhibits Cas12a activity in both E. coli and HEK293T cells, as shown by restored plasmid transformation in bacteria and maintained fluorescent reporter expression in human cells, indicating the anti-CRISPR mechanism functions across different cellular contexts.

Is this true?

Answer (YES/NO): NO